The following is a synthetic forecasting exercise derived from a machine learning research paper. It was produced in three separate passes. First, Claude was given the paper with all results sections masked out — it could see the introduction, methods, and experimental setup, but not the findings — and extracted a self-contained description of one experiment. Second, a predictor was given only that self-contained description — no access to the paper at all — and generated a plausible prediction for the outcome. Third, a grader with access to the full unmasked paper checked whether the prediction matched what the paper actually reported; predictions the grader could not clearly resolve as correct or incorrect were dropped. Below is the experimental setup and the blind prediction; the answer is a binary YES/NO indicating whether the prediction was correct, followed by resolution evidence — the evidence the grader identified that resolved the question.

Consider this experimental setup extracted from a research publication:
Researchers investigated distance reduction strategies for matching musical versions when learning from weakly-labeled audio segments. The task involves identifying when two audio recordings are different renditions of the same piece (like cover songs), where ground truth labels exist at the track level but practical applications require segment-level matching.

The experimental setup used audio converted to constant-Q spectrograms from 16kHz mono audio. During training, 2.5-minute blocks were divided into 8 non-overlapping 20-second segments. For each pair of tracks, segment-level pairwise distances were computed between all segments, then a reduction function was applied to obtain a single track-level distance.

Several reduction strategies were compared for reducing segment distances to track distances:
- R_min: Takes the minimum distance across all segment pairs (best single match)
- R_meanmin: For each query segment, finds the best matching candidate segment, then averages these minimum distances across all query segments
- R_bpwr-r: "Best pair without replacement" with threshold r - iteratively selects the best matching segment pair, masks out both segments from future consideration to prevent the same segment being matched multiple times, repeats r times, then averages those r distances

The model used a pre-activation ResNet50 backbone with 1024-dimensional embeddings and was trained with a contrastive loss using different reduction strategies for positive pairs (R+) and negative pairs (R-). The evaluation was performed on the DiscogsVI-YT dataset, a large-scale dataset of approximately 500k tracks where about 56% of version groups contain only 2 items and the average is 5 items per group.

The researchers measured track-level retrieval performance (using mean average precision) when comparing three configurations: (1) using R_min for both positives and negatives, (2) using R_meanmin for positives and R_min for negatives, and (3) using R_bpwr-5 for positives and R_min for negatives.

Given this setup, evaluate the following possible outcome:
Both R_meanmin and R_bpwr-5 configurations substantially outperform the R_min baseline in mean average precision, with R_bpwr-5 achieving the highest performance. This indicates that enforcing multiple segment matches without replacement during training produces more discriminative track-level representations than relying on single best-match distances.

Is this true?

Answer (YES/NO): NO